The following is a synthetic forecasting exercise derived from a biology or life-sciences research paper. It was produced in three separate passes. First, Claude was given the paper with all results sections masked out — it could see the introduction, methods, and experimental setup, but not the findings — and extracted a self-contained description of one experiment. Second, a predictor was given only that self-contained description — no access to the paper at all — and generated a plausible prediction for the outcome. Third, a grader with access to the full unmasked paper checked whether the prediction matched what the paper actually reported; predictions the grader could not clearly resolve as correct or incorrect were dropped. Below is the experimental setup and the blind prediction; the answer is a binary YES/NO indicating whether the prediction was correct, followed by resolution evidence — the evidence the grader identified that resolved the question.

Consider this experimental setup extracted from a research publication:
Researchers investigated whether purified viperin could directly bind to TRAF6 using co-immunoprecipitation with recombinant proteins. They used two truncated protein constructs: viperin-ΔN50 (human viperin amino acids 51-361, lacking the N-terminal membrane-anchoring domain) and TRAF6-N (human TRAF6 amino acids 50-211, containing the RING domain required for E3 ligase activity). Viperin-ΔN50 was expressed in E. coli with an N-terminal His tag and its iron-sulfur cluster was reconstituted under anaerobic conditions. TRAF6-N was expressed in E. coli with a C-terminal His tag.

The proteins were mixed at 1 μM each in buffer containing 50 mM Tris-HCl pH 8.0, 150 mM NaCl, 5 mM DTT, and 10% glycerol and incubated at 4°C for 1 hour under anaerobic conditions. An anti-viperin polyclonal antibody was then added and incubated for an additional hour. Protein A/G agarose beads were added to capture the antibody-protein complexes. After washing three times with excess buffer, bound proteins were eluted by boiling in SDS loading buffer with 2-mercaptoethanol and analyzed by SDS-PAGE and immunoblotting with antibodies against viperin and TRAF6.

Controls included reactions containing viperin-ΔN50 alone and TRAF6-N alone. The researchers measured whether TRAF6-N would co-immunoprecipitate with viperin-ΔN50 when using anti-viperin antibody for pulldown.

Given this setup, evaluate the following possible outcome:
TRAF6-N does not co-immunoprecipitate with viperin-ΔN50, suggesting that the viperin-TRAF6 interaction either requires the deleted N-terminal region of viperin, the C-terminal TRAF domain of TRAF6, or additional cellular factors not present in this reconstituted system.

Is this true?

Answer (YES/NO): NO